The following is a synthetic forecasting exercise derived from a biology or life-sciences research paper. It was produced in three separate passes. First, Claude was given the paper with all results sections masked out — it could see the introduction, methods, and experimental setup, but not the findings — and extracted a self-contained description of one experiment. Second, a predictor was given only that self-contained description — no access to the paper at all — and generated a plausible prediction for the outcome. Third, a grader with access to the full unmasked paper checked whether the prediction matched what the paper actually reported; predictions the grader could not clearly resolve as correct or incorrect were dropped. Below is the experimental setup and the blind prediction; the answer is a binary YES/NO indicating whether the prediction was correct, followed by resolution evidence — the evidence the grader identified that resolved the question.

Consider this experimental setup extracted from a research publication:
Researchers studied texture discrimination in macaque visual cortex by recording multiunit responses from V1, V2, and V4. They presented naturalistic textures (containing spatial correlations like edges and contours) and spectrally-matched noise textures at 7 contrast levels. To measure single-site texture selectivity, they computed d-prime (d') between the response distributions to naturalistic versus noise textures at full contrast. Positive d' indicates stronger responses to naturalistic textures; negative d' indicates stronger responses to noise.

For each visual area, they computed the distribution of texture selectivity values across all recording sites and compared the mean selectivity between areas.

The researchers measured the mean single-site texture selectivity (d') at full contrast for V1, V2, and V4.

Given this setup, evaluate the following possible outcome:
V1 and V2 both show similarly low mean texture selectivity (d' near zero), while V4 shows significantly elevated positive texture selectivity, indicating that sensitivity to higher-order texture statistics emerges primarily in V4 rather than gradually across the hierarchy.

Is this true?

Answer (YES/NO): NO